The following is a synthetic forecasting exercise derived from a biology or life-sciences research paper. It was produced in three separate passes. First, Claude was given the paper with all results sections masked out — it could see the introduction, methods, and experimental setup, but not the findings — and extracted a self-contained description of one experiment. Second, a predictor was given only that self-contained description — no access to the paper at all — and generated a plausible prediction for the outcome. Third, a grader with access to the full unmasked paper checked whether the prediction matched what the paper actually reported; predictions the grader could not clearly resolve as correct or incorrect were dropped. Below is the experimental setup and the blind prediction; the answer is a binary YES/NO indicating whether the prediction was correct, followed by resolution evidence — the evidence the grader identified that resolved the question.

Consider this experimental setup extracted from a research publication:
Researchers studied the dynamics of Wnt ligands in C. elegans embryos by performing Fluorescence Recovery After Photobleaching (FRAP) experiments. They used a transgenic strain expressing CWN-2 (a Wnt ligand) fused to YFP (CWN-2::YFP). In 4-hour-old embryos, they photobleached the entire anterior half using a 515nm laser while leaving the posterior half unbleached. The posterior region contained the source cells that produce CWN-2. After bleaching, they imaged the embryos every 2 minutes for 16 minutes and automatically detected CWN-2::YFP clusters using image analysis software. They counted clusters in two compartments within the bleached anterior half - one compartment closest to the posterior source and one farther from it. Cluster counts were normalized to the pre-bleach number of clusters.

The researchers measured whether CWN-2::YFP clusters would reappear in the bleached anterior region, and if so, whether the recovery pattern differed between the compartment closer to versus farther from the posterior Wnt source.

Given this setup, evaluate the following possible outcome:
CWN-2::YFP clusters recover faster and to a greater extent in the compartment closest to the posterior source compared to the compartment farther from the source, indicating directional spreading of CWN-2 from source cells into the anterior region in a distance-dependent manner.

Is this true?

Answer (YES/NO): NO